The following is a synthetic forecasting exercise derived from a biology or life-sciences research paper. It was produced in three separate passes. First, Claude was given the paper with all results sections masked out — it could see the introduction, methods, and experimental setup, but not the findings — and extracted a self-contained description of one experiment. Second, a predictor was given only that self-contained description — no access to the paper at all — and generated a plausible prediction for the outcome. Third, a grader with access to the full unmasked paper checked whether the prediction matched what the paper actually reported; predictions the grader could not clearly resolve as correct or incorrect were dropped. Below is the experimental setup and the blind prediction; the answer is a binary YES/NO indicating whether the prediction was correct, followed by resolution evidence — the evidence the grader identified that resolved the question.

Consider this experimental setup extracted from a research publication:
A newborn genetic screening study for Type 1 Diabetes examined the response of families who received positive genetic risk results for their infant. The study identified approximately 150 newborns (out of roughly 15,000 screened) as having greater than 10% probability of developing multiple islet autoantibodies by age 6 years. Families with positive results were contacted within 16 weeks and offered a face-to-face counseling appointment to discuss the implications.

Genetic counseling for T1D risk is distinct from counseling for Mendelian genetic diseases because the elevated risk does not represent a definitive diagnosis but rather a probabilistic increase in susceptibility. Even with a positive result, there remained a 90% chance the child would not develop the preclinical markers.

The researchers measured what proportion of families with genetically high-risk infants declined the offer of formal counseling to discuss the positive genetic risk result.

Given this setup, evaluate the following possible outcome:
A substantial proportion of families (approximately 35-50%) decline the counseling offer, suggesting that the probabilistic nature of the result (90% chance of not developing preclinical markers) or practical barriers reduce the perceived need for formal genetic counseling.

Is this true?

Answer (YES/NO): NO